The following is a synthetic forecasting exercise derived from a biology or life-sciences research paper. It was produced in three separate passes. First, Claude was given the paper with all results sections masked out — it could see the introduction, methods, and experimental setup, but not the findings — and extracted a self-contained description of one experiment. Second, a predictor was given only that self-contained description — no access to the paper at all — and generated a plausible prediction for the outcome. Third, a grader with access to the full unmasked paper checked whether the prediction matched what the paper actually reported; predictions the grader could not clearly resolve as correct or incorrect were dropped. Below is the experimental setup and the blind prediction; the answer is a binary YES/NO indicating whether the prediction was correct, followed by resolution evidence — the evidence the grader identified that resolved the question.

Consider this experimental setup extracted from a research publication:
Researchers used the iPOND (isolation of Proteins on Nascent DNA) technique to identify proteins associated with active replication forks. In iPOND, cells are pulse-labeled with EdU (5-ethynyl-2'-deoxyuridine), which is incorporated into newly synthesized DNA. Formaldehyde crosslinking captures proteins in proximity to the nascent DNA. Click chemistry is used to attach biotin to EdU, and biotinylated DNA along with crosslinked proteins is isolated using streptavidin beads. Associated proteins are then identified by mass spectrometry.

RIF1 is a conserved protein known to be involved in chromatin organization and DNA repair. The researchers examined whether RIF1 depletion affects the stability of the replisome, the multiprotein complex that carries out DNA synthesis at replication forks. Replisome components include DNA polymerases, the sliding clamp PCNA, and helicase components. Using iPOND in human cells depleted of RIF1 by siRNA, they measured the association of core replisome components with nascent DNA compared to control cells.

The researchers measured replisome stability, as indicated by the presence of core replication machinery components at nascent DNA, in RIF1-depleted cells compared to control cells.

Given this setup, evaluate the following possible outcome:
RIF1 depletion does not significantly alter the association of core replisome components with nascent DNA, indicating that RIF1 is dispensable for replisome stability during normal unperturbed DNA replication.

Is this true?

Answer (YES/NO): YES